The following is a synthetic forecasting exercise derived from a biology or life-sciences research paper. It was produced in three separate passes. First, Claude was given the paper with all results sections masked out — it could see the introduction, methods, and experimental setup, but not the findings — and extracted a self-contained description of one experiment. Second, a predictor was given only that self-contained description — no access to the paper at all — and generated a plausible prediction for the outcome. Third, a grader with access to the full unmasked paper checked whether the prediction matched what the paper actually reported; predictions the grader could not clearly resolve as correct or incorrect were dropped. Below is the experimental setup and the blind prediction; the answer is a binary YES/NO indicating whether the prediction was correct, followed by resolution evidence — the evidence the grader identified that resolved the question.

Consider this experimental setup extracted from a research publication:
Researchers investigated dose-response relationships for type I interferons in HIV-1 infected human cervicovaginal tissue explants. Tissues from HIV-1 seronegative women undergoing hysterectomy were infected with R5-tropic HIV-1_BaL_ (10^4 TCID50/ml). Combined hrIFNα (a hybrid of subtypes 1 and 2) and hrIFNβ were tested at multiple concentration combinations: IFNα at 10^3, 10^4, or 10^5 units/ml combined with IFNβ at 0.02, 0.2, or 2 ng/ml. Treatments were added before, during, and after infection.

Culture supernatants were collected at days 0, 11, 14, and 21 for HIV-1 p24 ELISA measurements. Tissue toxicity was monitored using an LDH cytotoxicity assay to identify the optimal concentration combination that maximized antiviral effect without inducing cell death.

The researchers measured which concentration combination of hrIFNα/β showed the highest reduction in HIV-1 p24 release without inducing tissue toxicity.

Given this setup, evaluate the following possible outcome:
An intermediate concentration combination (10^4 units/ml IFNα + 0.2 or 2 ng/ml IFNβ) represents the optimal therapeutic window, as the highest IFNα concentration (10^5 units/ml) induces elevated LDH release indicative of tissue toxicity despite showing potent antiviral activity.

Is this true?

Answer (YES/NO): NO